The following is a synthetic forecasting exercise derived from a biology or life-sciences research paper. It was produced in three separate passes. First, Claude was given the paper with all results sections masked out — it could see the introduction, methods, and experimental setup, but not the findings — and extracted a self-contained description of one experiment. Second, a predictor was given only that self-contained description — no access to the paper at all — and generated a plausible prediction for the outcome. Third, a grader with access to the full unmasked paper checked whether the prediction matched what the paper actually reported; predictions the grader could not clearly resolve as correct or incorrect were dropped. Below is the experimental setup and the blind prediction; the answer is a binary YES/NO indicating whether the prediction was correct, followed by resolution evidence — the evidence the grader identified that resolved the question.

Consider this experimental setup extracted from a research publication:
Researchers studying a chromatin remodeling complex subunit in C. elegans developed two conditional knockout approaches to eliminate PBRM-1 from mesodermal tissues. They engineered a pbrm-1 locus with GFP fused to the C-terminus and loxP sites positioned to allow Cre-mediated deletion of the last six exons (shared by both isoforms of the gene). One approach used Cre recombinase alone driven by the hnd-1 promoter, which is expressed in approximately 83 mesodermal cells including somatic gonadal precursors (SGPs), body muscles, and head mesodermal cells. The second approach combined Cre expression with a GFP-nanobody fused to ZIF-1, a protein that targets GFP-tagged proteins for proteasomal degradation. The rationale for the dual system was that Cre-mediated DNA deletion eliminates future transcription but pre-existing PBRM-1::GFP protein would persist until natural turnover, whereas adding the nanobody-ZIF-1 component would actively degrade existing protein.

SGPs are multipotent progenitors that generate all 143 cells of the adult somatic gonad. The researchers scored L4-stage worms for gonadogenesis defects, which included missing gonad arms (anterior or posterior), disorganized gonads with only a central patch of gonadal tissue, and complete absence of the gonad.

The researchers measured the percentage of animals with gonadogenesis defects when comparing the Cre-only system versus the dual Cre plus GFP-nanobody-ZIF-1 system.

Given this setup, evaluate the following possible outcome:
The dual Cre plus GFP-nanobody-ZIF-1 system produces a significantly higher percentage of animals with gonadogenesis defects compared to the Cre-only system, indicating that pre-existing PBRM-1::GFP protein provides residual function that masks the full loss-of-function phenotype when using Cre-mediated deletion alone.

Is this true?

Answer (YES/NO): YES